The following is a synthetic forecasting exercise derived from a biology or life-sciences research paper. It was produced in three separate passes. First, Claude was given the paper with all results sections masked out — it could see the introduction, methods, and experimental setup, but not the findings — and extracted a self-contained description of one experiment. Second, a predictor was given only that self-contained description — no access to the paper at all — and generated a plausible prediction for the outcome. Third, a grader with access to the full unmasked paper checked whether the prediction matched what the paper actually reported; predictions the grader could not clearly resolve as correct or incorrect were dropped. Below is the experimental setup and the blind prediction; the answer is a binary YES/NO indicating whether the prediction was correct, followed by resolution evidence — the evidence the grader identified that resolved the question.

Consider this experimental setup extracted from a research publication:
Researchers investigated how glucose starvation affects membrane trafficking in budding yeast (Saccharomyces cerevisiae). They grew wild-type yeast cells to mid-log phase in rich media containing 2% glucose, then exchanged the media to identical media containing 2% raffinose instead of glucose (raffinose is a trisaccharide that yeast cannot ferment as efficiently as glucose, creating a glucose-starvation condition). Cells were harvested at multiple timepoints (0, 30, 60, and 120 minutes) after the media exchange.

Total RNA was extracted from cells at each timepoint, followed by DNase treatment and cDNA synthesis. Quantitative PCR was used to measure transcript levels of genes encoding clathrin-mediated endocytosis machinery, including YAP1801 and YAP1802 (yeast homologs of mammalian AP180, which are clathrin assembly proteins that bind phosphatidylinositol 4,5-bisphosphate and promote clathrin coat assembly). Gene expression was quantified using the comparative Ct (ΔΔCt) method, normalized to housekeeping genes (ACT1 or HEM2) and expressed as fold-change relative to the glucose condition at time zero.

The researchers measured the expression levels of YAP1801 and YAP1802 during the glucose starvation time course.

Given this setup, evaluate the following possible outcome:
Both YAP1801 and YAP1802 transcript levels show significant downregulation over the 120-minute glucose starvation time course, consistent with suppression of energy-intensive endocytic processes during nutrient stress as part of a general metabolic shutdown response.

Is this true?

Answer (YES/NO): NO